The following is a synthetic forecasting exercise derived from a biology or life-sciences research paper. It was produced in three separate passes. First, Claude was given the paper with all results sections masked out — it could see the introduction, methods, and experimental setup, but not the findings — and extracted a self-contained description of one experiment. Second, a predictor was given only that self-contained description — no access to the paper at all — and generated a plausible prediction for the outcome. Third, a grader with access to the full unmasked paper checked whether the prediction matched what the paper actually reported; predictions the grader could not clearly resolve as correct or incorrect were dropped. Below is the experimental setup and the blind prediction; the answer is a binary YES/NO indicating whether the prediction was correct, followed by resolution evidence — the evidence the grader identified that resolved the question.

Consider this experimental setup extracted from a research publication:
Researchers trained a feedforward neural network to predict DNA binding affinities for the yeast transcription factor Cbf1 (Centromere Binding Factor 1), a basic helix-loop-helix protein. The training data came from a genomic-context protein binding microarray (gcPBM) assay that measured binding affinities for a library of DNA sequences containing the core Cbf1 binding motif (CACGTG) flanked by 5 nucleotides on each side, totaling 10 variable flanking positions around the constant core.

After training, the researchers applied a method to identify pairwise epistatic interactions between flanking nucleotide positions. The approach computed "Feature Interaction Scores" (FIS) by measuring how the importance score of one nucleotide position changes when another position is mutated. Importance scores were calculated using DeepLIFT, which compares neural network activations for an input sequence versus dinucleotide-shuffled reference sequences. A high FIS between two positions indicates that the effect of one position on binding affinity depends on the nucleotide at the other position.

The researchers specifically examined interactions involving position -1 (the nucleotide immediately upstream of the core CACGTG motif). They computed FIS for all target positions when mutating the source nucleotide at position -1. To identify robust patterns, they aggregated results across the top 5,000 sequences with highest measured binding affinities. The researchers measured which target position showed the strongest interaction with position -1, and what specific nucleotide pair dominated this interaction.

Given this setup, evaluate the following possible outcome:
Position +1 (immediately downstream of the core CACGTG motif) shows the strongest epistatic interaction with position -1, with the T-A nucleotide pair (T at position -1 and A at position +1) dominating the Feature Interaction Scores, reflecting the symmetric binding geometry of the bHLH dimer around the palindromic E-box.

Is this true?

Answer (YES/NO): YES